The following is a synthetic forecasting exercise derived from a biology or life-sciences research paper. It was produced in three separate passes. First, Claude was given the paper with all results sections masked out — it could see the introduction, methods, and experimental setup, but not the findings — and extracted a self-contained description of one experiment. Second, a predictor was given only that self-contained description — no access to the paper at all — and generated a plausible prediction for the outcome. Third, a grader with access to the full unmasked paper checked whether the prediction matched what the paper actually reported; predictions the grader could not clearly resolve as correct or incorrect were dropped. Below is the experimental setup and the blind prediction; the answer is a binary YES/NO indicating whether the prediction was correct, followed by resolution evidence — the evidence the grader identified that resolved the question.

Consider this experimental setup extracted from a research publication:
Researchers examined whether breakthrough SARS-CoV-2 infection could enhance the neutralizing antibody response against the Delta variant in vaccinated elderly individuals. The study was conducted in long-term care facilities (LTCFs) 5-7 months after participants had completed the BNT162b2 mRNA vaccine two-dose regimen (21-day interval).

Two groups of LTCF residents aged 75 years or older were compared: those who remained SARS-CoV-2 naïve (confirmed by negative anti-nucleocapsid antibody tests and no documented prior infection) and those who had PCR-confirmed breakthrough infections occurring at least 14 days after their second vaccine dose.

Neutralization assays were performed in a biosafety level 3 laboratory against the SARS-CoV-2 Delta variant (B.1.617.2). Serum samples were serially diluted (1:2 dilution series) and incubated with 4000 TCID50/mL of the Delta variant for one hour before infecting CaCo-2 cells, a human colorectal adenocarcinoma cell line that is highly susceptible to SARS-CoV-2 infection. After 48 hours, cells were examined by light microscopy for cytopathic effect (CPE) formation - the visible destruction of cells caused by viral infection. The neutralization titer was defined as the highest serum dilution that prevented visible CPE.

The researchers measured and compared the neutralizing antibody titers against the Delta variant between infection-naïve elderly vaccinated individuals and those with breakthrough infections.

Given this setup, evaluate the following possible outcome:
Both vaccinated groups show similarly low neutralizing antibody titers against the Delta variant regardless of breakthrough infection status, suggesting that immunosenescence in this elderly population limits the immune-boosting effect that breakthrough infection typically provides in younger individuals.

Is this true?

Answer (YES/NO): NO